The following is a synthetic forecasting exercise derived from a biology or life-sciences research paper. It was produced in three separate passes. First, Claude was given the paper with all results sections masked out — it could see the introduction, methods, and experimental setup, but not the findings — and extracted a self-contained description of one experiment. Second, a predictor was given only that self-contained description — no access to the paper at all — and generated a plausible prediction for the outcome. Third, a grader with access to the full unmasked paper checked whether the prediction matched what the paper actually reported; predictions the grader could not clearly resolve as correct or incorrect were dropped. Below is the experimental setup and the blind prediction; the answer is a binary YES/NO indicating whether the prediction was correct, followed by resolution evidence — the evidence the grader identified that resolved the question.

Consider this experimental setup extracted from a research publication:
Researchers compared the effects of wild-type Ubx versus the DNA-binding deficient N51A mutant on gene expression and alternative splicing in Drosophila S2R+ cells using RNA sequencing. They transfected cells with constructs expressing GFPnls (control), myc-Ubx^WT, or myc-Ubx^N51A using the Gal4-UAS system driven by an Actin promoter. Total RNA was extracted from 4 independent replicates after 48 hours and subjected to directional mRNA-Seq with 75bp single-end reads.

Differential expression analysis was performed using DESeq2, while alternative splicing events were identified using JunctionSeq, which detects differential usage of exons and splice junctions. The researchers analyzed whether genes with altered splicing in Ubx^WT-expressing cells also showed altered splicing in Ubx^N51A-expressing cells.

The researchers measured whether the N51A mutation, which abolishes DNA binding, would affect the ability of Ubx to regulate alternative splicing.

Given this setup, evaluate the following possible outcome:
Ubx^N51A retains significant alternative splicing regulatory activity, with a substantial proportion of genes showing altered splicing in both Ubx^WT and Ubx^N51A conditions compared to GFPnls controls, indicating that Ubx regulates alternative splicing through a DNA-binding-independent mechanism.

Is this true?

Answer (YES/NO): NO